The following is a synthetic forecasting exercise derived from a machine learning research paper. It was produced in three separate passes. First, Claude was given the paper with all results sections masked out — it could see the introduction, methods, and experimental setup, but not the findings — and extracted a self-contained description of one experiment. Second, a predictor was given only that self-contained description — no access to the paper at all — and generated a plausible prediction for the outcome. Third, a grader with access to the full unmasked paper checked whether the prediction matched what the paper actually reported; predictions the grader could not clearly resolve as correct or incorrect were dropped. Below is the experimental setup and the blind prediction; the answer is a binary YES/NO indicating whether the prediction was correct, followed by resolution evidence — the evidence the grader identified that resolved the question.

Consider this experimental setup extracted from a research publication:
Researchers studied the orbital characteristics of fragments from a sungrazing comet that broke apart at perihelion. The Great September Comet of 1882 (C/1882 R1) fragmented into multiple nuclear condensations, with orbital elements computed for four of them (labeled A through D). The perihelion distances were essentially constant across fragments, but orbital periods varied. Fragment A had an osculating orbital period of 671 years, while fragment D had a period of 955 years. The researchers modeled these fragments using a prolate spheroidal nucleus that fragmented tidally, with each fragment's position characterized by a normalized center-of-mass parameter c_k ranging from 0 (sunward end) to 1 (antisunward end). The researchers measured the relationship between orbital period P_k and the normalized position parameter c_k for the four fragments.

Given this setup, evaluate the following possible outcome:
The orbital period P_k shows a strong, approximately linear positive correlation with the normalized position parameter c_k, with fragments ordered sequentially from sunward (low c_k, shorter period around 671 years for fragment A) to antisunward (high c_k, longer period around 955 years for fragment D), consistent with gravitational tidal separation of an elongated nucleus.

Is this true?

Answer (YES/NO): YES